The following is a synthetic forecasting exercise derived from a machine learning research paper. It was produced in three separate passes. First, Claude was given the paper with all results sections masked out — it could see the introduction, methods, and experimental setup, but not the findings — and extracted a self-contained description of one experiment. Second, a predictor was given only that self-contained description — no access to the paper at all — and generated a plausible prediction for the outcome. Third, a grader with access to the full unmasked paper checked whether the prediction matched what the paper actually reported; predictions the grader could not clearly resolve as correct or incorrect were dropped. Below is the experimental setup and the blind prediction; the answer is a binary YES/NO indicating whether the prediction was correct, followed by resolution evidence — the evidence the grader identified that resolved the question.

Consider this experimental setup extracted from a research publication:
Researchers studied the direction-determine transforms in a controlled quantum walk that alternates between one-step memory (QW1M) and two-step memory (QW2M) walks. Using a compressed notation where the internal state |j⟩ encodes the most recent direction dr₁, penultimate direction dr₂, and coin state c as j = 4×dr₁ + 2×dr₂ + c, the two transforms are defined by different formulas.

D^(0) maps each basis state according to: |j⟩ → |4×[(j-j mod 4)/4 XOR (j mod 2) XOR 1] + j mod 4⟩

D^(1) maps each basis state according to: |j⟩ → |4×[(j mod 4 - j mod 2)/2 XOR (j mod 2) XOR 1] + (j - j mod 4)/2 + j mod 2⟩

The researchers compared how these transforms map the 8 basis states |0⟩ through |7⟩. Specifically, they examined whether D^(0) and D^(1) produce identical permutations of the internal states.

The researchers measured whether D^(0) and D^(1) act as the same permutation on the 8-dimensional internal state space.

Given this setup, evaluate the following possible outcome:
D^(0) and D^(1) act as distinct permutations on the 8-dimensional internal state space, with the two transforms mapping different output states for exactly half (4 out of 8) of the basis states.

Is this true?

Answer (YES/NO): YES